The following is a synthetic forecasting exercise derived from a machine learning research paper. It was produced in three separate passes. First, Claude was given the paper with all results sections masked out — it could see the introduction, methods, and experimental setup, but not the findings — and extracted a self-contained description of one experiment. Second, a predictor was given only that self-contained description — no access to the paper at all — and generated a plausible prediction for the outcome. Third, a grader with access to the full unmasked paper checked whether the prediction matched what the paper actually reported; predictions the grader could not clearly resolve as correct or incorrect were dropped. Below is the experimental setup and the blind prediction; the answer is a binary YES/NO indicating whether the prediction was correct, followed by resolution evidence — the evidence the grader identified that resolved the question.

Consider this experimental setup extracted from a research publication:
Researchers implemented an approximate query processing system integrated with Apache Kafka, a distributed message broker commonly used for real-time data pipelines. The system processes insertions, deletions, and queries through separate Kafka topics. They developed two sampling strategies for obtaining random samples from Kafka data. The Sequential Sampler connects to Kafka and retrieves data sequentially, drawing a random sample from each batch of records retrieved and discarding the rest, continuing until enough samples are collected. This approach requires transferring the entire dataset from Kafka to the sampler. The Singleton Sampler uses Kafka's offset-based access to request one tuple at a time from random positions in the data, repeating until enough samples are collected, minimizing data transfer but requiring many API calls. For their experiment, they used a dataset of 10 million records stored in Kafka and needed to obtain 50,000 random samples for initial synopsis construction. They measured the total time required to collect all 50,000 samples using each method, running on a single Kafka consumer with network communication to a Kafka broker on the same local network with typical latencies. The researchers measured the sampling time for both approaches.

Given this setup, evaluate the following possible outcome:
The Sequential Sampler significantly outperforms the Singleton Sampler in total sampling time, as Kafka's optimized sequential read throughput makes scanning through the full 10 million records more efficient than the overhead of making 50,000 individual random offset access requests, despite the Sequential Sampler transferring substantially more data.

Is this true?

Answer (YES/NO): NO